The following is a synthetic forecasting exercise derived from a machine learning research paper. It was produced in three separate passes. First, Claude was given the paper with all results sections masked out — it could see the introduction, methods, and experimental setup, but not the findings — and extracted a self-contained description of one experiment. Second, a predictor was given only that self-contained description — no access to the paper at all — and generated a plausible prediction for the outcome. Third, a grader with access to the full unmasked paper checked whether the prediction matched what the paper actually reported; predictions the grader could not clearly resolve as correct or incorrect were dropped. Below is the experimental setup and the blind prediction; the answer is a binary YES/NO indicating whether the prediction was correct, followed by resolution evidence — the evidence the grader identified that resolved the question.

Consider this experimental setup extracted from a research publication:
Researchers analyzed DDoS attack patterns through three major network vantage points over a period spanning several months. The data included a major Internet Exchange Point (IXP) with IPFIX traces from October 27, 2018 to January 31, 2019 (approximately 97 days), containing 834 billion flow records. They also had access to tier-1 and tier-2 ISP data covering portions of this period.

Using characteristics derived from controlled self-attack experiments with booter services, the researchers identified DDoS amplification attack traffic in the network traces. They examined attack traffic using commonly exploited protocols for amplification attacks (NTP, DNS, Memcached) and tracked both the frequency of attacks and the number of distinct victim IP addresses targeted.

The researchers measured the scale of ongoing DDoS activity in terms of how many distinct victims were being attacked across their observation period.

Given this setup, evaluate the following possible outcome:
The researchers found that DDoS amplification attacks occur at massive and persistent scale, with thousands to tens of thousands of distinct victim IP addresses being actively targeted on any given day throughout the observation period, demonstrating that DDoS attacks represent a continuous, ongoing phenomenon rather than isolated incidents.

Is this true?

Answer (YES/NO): YES